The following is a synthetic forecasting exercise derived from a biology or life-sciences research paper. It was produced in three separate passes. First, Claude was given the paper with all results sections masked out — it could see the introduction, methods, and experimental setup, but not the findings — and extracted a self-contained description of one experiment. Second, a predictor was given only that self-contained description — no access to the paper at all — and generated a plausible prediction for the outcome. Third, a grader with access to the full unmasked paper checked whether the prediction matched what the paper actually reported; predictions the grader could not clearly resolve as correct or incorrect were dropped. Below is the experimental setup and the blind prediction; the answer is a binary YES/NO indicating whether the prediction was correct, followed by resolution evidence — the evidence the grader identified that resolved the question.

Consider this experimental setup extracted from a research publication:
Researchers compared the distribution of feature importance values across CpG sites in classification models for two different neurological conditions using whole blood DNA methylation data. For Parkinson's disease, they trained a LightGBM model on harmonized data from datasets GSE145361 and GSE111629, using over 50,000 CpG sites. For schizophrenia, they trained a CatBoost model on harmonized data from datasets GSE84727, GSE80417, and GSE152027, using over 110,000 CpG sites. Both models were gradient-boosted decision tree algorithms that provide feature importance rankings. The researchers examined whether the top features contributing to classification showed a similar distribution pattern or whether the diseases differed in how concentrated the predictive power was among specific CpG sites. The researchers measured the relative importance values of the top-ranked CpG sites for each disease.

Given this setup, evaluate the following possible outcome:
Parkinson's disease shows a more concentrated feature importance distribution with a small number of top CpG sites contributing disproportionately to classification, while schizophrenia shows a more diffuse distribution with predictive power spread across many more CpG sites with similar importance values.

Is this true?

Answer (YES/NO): NO